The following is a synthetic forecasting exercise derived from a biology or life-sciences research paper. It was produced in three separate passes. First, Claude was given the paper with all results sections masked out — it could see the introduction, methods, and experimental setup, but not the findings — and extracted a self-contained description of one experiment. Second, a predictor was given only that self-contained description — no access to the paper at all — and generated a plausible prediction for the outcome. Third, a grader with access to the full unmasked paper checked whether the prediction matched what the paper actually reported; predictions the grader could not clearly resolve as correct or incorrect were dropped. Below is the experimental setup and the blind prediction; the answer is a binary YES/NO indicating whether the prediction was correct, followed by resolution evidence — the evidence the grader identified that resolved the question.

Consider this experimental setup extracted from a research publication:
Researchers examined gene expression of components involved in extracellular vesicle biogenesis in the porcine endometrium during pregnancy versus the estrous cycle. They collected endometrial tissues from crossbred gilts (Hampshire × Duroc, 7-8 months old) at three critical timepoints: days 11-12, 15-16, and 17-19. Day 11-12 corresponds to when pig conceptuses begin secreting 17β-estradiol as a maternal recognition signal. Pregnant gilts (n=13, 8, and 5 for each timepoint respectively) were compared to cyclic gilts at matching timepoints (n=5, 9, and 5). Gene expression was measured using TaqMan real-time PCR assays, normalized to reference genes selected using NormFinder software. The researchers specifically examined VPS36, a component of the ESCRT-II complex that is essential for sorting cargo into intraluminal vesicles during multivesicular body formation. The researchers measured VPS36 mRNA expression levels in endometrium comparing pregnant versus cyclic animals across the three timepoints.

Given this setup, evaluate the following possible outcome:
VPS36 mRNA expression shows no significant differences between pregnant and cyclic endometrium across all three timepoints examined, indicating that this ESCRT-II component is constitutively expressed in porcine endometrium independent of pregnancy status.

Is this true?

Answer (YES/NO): NO